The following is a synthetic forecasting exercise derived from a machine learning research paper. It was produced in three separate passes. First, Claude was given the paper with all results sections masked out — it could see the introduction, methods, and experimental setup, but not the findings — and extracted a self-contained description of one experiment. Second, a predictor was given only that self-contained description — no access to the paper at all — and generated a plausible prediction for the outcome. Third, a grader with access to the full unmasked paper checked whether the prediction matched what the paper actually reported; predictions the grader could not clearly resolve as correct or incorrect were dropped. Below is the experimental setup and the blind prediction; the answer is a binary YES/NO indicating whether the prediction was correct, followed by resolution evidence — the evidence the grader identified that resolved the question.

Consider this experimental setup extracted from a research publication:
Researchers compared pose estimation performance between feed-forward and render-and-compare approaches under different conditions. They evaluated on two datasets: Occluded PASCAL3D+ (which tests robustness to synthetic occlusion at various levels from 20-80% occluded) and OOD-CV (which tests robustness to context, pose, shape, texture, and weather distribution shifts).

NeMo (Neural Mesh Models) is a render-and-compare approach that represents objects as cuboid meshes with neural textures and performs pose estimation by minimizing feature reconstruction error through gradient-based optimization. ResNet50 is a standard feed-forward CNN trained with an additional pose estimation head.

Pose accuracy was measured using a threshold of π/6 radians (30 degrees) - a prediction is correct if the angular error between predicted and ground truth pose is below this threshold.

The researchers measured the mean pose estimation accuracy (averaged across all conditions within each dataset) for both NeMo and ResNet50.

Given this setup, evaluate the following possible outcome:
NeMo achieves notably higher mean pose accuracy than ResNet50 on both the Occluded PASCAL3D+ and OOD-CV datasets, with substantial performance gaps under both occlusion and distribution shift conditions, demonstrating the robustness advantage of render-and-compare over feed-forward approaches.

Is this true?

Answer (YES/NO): NO